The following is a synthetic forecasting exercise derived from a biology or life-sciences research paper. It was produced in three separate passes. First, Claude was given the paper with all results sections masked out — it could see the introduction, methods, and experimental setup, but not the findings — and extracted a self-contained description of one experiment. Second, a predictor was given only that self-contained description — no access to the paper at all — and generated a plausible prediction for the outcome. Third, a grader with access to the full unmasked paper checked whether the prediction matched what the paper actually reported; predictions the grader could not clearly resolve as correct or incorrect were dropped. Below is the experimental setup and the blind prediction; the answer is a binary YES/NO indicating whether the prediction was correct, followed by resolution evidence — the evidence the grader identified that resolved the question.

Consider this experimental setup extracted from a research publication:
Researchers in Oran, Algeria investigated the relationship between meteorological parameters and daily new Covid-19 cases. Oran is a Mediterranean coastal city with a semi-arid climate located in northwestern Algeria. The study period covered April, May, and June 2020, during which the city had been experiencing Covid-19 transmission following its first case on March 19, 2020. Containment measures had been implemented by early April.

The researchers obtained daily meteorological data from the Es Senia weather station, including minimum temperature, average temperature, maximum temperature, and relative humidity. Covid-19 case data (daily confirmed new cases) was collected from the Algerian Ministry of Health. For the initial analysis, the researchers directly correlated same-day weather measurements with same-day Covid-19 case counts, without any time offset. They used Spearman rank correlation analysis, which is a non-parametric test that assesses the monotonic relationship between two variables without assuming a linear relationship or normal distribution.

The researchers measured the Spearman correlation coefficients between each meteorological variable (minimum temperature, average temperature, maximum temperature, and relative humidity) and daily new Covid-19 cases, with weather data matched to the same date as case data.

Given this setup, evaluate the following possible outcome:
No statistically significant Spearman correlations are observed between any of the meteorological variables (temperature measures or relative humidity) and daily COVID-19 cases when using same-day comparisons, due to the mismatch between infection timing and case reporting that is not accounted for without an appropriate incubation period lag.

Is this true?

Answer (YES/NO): YES